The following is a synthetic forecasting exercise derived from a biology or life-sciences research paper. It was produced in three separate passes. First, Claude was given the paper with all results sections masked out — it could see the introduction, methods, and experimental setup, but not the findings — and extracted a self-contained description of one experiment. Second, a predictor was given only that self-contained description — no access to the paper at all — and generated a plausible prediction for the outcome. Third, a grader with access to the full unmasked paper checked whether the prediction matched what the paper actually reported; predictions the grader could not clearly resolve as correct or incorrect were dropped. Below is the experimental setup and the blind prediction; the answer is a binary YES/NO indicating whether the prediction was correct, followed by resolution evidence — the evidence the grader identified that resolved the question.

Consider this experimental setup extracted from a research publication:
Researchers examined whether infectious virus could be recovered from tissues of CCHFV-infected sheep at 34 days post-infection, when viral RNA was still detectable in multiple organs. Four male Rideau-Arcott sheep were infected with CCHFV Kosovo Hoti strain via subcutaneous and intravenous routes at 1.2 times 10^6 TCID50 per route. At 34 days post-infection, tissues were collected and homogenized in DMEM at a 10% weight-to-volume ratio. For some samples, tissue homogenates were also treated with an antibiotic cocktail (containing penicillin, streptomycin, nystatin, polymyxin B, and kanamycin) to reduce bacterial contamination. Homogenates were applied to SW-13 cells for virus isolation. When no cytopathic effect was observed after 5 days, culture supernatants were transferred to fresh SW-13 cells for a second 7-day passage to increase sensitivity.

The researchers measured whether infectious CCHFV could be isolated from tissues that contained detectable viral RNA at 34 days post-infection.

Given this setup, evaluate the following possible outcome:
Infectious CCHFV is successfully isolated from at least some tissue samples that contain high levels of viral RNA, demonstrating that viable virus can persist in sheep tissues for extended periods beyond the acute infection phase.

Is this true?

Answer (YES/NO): NO